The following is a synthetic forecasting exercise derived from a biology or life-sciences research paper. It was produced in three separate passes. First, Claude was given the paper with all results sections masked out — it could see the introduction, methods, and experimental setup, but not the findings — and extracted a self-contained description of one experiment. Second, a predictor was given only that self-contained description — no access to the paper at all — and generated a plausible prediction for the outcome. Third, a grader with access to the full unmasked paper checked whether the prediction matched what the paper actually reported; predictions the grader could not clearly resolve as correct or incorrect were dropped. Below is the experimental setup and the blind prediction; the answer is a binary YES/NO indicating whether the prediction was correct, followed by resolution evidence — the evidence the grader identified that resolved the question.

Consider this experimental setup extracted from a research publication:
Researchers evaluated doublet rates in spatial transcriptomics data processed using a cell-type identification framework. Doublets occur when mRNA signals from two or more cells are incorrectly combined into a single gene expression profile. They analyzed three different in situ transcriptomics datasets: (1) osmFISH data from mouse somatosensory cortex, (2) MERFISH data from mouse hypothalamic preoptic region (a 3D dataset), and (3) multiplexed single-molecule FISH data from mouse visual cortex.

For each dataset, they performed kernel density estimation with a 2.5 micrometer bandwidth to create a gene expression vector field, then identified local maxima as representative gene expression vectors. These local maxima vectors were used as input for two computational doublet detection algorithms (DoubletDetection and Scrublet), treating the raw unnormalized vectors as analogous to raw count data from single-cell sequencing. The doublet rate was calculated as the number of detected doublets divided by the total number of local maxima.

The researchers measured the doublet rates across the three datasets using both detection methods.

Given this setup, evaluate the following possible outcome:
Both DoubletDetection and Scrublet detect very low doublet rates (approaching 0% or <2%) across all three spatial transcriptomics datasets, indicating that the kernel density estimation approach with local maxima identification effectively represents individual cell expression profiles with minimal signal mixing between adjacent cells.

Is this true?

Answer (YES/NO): NO